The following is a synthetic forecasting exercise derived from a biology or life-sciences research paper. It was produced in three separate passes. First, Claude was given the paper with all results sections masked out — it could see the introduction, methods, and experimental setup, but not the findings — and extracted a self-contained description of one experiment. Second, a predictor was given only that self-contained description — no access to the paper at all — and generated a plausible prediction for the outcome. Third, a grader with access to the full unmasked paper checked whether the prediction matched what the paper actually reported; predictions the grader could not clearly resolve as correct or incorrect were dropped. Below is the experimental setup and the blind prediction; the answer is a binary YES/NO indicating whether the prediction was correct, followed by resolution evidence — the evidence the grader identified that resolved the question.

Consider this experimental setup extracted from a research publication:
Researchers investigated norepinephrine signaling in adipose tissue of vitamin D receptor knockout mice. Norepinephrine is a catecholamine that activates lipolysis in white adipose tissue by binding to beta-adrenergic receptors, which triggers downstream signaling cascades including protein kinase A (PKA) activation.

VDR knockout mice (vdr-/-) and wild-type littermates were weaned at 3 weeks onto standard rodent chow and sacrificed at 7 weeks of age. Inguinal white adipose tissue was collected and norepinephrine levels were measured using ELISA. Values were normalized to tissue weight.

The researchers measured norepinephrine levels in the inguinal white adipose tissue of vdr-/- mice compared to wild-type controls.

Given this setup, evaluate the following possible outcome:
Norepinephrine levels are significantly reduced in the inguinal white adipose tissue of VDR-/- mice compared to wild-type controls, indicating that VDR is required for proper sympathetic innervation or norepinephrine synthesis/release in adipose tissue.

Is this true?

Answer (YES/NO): NO